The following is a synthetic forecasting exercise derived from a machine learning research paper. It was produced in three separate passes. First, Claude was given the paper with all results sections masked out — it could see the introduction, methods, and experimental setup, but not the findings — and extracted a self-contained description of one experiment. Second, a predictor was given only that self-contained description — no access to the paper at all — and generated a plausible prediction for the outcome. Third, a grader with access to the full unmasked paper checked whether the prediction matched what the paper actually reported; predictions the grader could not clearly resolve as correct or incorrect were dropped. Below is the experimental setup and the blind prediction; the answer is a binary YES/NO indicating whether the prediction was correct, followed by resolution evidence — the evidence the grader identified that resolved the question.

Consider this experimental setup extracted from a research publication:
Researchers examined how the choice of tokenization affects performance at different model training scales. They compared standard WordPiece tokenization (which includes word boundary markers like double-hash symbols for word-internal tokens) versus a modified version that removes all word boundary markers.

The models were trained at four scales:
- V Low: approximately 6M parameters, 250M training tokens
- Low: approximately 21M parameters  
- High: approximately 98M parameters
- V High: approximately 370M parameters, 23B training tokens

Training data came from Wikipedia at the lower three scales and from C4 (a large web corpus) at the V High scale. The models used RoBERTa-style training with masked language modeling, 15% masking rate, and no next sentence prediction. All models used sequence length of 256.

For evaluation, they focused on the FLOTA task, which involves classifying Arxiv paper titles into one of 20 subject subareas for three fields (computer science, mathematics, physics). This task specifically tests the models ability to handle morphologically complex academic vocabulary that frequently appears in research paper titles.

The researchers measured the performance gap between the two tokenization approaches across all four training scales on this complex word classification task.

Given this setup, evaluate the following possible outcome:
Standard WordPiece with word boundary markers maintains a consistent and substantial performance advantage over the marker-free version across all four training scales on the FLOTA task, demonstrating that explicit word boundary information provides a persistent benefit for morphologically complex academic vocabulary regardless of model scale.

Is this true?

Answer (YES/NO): NO